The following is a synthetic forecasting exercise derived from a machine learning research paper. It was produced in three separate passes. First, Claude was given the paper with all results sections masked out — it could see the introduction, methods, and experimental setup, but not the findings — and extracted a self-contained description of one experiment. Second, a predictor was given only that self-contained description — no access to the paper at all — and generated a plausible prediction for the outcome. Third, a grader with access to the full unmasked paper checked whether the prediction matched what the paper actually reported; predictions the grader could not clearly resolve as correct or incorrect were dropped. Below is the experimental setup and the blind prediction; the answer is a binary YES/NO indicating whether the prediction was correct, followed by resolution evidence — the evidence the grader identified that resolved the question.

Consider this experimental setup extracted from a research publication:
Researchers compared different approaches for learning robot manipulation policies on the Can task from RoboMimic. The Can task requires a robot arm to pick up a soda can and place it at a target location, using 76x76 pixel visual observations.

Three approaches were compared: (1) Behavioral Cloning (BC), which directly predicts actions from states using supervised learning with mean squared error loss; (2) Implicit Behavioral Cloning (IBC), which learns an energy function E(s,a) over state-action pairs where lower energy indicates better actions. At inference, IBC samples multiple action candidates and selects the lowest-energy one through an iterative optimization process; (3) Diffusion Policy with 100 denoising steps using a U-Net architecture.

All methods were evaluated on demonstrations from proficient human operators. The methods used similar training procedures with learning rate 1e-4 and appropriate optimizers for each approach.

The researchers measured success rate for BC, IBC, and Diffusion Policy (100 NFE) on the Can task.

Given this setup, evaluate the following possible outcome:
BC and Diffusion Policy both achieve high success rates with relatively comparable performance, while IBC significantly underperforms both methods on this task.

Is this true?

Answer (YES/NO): YES